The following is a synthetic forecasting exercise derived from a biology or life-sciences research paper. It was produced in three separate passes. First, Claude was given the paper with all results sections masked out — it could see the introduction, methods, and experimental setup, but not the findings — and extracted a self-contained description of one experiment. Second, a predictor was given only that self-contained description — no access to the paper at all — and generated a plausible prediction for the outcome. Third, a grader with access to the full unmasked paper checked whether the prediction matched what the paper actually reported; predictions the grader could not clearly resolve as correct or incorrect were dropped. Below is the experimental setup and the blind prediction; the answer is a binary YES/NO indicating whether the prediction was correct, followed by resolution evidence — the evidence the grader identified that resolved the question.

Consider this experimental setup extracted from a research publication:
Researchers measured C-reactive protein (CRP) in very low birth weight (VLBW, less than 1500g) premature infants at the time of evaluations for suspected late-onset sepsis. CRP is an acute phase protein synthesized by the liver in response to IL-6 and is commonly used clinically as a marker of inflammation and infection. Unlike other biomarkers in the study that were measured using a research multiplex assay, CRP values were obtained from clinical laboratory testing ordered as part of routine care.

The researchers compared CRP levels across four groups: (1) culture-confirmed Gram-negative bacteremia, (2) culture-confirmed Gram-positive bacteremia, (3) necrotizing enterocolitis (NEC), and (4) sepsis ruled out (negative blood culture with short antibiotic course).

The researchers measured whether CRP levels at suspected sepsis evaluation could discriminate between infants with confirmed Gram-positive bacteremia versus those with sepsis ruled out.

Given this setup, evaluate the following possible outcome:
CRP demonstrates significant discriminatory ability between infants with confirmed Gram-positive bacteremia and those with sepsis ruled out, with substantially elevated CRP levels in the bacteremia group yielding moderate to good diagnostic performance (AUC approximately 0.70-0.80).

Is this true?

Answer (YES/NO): NO